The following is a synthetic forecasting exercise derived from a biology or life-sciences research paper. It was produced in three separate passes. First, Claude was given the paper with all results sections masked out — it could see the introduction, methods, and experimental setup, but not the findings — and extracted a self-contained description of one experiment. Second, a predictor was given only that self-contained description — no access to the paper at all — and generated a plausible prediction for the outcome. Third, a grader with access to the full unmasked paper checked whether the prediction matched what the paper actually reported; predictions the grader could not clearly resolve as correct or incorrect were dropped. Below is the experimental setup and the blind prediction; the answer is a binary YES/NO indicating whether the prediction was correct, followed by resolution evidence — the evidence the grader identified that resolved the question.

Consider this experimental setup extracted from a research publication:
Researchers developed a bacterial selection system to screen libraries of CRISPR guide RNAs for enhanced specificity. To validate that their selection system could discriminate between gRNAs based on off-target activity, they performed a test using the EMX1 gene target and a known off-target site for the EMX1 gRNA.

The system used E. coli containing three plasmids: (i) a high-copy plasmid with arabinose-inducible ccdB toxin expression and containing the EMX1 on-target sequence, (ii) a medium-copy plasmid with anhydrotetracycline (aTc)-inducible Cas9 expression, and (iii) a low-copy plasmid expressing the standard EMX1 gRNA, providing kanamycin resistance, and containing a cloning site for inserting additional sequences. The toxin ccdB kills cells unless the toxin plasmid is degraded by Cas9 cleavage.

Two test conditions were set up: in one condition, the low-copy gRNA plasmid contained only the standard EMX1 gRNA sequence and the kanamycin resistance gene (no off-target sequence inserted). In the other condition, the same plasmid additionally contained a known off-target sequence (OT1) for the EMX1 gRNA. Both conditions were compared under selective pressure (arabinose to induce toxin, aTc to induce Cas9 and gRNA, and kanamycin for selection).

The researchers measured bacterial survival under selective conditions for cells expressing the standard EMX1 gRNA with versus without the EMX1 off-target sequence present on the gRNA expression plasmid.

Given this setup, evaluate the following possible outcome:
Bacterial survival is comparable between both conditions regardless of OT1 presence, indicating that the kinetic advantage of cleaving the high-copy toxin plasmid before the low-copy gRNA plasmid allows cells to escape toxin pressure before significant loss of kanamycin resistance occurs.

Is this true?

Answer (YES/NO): NO